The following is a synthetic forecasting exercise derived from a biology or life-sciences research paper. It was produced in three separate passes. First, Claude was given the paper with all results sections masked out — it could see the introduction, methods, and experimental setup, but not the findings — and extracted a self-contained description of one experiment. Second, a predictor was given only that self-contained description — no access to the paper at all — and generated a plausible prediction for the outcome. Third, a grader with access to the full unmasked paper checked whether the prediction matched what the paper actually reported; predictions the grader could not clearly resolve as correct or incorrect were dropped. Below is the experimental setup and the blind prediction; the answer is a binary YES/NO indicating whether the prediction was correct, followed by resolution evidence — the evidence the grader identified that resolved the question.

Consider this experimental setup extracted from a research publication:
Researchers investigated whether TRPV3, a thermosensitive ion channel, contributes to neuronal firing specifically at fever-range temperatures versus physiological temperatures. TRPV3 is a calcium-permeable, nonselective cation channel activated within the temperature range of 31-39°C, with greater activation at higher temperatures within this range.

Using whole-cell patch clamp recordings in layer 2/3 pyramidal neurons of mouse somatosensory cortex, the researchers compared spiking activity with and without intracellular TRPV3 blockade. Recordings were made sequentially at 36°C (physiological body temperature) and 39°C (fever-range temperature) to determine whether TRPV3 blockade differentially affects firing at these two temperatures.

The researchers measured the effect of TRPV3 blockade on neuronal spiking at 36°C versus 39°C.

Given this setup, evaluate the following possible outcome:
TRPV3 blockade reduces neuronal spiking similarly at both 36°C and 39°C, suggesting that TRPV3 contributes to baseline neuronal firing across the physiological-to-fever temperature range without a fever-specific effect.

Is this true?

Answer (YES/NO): NO